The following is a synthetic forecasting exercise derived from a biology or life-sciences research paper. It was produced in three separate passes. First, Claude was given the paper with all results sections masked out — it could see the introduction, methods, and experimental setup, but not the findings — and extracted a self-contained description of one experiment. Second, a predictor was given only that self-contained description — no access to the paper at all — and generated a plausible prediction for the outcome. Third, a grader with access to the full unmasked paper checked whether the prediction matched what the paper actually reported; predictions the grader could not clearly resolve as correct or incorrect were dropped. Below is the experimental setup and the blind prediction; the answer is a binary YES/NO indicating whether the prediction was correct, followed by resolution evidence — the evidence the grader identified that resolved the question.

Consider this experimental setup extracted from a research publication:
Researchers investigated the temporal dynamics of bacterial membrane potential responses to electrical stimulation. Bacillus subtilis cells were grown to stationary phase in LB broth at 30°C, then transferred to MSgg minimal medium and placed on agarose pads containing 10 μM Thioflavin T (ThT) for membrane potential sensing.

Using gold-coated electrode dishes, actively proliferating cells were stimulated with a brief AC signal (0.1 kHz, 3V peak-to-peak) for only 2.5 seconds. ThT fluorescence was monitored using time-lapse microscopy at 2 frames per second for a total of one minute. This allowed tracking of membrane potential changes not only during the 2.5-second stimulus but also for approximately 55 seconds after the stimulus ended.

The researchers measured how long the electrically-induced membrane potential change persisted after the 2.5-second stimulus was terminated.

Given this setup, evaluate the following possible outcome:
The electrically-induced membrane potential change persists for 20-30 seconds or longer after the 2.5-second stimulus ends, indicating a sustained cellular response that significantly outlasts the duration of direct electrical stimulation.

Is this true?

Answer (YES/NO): YES